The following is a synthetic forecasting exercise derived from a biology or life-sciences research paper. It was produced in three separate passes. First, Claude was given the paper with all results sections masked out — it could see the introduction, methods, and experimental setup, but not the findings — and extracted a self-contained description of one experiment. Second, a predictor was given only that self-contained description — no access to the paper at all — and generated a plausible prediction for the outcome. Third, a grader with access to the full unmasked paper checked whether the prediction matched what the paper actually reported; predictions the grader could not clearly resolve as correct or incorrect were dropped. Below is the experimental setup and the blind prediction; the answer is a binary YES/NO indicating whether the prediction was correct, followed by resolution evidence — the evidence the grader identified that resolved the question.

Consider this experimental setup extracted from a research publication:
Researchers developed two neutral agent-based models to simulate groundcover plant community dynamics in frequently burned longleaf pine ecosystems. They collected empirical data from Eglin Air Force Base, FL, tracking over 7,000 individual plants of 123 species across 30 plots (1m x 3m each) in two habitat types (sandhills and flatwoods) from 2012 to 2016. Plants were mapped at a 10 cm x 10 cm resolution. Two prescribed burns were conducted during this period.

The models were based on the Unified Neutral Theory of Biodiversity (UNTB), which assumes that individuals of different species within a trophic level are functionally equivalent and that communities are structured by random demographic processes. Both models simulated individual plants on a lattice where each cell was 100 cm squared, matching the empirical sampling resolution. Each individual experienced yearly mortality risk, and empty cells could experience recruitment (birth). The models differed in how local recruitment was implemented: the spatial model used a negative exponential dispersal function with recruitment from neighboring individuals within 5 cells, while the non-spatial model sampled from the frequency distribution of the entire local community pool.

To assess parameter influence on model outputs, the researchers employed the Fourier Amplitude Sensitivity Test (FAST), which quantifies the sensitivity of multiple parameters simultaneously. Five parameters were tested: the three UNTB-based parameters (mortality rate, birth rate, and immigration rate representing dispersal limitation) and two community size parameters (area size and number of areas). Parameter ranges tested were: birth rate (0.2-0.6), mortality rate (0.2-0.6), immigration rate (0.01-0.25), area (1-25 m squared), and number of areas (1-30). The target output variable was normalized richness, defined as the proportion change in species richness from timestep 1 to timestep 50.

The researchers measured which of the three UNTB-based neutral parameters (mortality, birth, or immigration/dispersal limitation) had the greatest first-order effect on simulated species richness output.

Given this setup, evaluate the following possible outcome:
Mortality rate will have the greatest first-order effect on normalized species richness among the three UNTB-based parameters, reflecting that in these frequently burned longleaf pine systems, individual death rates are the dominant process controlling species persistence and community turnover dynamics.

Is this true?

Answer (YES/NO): NO